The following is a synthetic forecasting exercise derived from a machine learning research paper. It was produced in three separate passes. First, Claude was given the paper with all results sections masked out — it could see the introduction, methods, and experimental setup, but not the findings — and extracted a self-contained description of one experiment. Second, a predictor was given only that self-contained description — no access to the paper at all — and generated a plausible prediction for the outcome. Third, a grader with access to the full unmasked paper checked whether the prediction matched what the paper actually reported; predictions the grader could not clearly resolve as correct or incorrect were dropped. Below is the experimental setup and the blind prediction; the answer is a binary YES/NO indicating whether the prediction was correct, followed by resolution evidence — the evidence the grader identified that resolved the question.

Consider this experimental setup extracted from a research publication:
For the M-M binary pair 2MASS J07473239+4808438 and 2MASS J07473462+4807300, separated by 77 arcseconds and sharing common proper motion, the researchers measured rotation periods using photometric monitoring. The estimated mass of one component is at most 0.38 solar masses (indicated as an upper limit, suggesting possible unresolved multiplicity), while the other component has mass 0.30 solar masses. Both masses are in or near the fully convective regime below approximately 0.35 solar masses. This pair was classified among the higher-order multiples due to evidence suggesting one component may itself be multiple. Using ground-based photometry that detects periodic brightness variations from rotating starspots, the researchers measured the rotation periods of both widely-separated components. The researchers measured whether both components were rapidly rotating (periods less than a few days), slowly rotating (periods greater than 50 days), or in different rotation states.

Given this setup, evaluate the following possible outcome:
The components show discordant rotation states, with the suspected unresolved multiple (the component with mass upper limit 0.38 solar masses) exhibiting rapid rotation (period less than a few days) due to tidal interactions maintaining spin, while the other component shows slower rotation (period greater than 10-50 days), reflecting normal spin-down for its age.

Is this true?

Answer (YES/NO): NO